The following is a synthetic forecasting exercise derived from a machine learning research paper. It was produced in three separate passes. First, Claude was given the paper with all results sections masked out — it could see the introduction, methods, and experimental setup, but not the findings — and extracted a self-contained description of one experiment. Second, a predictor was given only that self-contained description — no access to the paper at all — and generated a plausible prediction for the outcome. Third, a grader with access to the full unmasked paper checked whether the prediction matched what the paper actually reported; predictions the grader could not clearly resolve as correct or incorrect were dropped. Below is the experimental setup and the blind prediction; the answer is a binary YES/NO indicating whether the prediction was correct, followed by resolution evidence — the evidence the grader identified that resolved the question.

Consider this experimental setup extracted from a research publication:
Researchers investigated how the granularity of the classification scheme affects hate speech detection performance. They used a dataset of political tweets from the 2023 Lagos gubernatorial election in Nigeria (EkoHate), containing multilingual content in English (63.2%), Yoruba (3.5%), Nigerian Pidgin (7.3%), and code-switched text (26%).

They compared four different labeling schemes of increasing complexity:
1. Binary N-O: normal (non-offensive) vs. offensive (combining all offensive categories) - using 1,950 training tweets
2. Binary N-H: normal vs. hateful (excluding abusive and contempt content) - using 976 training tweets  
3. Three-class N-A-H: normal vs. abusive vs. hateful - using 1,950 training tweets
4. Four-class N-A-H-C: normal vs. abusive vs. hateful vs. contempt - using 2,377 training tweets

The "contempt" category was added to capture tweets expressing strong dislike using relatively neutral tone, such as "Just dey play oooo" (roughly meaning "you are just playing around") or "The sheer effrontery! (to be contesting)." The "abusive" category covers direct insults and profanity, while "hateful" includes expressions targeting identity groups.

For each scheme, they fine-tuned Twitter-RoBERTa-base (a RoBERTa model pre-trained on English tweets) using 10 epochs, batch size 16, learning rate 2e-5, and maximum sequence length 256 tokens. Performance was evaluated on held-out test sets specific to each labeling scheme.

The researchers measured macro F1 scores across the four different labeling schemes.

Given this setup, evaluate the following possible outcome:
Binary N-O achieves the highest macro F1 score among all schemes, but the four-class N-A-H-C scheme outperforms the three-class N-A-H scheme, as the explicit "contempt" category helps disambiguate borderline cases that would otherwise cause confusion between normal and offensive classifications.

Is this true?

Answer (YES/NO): NO